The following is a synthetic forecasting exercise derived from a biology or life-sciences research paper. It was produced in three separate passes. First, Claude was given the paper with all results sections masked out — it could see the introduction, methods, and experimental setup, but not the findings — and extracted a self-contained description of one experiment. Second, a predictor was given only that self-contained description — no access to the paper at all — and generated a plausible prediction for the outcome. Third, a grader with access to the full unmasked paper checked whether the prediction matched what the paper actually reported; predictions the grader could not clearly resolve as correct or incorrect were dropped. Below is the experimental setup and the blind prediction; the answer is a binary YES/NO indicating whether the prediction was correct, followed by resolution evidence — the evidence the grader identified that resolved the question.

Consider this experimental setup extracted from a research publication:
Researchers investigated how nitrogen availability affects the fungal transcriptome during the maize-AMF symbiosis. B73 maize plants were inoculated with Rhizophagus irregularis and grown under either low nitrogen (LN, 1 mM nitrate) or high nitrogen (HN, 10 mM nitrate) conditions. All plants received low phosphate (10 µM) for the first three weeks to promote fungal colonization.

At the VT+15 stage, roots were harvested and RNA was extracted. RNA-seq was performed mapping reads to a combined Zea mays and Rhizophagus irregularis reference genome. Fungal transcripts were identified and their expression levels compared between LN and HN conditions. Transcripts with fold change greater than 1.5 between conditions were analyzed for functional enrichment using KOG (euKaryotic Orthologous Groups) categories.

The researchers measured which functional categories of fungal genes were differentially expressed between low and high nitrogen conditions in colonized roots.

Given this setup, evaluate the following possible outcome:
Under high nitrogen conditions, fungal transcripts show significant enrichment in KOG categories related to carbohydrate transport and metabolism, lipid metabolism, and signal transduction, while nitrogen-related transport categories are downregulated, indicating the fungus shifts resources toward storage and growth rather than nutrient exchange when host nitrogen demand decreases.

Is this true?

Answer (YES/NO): NO